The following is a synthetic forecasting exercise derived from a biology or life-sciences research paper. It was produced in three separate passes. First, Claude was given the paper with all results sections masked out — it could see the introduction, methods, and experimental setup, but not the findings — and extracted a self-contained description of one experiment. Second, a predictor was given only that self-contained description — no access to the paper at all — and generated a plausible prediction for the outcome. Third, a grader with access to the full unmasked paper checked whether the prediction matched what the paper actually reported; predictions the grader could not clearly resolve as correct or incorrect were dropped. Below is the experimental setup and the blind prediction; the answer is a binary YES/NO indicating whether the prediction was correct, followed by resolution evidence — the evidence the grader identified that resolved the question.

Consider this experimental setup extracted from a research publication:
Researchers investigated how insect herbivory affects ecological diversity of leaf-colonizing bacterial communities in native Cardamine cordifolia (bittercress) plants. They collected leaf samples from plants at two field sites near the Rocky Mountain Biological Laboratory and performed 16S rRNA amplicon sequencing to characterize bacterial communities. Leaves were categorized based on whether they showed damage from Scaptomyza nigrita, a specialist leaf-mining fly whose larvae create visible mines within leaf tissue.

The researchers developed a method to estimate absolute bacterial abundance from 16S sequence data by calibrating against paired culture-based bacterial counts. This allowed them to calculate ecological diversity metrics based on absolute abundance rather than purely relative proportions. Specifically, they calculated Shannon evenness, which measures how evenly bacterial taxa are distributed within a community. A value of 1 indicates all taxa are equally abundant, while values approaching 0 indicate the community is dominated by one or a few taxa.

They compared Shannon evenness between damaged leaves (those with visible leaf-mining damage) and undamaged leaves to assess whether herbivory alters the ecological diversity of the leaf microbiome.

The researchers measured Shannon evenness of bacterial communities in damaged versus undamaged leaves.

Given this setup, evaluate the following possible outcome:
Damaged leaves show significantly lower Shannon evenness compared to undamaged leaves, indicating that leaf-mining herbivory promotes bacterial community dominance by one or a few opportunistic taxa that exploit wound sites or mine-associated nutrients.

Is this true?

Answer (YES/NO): YES